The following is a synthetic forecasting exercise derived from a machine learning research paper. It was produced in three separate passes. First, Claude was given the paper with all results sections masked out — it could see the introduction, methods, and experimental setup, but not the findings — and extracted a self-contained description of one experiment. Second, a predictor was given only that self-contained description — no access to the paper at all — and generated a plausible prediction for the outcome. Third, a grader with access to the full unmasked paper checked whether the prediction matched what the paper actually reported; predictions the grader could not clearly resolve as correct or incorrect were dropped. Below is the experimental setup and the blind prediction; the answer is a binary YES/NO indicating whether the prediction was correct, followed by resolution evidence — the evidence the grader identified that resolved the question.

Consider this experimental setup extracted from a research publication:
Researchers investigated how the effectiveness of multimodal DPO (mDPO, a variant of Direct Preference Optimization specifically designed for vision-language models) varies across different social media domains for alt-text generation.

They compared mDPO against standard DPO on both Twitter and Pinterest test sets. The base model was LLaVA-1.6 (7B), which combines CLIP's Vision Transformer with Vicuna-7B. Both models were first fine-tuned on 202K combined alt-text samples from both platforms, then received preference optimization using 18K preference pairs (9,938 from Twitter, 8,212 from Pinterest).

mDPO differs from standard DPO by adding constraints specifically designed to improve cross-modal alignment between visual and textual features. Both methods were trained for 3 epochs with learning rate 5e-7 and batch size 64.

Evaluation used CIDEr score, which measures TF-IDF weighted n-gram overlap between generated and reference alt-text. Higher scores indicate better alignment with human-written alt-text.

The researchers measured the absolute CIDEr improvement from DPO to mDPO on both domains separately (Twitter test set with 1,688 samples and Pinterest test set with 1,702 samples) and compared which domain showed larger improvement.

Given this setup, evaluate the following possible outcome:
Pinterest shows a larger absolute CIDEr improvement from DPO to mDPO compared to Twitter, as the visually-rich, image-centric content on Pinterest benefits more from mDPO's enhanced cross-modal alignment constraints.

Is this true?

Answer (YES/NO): YES